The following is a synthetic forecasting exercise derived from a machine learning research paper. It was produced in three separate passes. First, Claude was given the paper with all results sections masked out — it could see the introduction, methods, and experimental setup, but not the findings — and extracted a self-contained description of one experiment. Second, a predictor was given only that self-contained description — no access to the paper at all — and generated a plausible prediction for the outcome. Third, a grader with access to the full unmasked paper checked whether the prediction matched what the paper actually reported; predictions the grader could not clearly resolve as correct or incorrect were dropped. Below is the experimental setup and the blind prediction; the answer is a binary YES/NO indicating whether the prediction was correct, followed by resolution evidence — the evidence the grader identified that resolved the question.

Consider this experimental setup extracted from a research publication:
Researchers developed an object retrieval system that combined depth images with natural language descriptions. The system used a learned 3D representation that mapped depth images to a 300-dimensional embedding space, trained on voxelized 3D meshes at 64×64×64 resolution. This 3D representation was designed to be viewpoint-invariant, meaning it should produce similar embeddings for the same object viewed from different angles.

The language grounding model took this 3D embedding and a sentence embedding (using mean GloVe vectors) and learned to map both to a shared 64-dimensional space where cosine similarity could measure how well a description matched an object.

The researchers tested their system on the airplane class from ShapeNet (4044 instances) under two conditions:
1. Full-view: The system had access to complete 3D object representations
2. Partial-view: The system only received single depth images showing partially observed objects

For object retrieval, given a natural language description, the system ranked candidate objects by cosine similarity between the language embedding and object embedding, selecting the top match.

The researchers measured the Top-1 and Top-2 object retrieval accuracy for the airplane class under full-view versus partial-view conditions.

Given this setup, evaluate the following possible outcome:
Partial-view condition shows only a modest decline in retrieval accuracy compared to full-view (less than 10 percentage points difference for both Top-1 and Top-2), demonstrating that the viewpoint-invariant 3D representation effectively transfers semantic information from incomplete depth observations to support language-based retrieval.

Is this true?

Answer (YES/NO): YES